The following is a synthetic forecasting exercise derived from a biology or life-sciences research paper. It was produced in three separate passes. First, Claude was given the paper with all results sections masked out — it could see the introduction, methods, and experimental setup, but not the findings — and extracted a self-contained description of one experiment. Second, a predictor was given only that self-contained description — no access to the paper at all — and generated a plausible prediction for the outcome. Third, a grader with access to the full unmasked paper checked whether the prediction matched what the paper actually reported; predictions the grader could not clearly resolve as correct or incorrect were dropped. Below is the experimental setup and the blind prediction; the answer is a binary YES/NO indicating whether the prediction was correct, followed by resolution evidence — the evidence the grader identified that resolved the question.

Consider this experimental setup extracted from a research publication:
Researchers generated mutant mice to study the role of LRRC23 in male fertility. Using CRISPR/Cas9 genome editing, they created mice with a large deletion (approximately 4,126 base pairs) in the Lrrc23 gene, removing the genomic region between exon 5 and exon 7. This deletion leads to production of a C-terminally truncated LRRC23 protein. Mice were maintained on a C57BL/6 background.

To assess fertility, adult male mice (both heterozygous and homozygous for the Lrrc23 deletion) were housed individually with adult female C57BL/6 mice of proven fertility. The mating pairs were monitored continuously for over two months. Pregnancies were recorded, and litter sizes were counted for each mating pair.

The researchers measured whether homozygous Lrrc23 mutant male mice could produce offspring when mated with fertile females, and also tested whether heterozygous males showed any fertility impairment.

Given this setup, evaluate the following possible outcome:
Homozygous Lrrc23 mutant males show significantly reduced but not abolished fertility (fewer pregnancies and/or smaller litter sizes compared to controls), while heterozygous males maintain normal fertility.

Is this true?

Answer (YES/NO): NO